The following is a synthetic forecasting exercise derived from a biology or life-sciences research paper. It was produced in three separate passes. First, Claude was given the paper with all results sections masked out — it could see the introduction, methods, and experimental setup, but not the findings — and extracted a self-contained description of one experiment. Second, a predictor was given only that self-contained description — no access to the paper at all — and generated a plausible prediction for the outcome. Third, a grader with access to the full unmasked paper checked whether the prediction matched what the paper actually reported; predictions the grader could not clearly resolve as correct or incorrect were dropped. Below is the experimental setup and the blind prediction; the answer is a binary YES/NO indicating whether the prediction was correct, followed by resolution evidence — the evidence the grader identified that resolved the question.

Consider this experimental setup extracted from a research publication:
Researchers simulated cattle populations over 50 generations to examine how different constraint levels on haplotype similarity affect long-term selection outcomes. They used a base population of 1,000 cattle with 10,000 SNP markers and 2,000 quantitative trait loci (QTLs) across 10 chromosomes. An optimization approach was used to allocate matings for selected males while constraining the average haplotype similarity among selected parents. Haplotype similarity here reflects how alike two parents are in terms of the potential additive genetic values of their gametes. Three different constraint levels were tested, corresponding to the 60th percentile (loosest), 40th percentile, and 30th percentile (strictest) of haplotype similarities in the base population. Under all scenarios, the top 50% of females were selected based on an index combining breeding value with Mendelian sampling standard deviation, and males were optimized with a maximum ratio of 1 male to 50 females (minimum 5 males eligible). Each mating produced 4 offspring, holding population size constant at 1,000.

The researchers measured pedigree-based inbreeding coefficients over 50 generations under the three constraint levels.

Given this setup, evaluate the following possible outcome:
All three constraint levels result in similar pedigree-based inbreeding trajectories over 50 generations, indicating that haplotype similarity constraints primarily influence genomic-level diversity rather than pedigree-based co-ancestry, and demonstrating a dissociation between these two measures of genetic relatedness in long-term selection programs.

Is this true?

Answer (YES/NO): NO